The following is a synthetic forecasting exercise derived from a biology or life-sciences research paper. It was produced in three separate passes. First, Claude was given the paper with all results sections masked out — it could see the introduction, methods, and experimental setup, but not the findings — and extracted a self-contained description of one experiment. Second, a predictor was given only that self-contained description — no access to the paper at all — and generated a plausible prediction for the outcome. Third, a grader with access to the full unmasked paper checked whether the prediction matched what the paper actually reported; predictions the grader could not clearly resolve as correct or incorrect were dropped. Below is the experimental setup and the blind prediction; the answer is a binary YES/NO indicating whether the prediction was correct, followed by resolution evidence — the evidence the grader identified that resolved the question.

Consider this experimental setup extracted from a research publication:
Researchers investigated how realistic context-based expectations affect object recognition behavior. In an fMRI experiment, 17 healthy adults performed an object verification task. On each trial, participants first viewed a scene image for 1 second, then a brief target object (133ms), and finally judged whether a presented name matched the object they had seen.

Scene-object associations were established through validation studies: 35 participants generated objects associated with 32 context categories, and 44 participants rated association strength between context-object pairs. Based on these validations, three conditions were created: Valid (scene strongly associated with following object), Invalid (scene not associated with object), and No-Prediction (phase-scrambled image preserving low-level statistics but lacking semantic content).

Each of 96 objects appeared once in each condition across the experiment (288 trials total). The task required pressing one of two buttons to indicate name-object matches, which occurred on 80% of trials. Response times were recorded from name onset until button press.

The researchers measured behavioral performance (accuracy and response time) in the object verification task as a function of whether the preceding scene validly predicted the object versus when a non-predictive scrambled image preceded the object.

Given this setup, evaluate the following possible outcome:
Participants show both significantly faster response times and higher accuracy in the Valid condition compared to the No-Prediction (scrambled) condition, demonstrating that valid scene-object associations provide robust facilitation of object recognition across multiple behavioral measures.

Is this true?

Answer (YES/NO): NO